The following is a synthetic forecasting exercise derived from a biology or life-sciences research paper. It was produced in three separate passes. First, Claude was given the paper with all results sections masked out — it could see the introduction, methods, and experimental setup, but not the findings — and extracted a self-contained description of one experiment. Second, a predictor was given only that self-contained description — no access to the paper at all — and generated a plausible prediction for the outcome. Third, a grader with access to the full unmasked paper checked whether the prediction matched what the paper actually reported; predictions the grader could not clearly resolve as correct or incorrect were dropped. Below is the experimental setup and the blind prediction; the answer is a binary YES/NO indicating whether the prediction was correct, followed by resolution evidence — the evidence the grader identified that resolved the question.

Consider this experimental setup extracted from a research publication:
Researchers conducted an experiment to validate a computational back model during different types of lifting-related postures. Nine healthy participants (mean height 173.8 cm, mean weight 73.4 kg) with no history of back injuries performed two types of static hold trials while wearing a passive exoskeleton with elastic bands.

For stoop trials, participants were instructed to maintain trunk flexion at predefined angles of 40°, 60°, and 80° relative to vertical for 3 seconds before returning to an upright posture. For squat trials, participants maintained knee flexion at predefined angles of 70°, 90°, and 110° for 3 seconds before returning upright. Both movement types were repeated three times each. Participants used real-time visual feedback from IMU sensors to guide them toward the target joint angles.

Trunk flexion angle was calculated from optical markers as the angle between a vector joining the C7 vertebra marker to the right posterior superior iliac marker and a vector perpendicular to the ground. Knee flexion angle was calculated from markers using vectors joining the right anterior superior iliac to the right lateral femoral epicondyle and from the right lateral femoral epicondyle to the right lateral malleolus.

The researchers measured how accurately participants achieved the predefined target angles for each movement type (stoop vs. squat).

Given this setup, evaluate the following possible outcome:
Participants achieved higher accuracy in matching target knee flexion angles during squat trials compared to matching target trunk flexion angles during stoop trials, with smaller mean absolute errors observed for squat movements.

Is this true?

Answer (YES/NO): YES